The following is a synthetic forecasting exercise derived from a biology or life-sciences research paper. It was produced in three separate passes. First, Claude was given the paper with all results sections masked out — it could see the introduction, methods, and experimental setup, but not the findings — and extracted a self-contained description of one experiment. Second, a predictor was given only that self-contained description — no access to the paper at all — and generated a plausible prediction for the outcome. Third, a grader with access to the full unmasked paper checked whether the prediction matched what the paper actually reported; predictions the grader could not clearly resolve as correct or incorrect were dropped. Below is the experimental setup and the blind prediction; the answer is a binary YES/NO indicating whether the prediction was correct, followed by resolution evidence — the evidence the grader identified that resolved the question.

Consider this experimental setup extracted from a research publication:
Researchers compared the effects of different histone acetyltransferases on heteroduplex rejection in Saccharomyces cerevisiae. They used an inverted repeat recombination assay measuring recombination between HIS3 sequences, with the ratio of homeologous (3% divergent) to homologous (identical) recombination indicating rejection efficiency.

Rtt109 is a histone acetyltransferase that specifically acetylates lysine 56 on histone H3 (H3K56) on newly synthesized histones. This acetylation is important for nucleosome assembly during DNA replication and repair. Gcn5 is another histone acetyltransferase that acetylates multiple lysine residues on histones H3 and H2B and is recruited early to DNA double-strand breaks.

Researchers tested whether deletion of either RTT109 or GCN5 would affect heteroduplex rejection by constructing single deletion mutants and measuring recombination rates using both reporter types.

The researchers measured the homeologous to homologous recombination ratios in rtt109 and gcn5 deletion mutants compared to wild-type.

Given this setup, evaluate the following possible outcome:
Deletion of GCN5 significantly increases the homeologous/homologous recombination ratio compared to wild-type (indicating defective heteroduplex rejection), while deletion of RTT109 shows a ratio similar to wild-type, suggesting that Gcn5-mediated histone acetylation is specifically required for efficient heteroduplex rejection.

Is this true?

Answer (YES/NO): NO